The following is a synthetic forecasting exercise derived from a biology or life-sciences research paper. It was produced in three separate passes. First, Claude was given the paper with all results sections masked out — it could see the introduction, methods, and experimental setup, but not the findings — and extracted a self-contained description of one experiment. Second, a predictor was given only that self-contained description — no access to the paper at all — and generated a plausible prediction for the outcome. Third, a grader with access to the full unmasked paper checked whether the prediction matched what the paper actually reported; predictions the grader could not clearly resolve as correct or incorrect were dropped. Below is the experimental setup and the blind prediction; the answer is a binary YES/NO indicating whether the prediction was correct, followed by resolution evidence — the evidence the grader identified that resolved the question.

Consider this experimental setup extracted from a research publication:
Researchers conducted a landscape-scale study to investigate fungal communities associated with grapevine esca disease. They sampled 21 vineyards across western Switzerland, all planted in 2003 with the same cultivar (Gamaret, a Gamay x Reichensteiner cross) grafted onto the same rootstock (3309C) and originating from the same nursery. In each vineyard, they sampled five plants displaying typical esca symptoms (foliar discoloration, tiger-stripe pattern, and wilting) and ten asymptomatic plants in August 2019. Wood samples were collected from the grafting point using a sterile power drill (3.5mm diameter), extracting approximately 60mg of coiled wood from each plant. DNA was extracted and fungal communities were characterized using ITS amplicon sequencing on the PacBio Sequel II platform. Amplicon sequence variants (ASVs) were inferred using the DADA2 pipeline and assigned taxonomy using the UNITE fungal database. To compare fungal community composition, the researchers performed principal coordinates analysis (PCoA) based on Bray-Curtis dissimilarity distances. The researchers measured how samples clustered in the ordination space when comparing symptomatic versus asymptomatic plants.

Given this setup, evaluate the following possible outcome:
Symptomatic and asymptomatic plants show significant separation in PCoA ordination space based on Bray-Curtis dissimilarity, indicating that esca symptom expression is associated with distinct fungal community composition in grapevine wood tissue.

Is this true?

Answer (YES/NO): NO